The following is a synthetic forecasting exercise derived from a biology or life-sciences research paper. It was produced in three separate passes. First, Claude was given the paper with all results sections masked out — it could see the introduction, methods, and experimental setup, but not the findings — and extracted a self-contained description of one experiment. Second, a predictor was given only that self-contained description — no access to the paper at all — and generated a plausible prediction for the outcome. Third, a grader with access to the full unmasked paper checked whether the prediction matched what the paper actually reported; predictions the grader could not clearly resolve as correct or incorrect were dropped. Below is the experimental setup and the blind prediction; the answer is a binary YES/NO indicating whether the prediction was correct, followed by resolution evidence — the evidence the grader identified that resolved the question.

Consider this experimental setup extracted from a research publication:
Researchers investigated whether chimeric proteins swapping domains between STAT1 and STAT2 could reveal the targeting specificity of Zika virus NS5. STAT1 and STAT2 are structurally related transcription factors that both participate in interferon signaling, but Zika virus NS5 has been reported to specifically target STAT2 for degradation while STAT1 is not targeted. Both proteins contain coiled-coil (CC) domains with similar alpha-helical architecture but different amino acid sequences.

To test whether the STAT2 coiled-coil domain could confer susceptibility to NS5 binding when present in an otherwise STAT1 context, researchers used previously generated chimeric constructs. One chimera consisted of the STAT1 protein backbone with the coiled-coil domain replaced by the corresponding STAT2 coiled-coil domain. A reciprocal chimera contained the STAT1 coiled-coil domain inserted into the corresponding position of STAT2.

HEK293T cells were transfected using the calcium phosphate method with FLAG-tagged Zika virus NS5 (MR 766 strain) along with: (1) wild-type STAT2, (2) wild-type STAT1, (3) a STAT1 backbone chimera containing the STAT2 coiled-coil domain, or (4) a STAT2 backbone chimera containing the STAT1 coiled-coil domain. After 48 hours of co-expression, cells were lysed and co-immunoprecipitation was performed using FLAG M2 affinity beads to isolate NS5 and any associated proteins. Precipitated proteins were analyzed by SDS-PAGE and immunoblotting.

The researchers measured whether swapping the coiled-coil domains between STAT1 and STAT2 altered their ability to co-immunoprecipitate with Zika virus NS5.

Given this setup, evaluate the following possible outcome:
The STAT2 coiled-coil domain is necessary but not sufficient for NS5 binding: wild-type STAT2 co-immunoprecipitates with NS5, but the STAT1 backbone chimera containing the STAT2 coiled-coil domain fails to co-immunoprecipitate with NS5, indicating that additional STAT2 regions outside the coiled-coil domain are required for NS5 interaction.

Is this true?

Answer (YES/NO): NO